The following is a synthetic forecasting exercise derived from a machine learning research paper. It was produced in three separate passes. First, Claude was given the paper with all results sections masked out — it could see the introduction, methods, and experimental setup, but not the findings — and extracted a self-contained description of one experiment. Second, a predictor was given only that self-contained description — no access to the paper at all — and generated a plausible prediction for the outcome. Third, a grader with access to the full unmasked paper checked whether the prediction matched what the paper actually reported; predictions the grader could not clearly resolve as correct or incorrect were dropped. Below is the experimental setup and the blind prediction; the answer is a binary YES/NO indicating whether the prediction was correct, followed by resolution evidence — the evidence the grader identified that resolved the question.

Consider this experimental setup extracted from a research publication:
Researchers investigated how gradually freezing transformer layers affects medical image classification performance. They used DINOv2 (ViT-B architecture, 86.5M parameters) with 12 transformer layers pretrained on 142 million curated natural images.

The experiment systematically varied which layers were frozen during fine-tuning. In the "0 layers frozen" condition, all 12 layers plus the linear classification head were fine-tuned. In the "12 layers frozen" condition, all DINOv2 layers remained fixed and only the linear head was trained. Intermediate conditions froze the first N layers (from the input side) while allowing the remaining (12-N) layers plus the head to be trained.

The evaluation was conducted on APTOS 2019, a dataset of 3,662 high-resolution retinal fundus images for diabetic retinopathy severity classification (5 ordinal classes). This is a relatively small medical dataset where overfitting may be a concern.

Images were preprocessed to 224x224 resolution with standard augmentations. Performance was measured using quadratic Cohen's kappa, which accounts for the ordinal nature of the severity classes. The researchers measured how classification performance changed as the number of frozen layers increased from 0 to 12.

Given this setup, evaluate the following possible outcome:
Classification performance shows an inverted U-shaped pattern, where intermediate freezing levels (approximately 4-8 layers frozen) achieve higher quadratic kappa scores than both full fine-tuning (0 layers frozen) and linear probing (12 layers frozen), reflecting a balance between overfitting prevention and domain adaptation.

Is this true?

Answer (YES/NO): NO